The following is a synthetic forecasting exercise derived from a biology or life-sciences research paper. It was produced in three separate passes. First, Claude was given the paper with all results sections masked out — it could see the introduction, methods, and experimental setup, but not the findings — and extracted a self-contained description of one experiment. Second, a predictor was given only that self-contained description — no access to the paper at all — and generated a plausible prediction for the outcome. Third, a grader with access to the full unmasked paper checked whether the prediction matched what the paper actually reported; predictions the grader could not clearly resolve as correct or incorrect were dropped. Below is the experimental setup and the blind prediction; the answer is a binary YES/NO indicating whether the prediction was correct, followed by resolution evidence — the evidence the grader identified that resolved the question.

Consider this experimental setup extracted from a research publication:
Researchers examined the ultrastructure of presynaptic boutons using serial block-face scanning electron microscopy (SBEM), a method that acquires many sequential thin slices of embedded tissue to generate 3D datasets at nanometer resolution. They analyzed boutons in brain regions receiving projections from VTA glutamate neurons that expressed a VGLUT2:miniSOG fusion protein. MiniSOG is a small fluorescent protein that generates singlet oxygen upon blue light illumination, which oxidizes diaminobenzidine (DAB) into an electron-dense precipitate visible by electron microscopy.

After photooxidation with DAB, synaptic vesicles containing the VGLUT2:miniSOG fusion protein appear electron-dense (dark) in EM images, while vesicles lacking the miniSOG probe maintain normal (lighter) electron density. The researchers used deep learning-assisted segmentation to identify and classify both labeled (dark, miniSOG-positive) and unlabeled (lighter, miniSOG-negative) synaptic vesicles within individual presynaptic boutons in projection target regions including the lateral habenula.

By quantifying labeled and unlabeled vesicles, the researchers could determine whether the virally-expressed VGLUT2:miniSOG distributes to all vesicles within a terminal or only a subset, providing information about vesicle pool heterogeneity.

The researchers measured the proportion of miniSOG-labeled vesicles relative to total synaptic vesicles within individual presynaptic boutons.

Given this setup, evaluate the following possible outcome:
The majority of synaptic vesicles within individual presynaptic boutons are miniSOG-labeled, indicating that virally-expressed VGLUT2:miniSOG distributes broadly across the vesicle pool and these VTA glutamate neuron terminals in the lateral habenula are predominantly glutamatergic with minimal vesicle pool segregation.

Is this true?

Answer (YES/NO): NO